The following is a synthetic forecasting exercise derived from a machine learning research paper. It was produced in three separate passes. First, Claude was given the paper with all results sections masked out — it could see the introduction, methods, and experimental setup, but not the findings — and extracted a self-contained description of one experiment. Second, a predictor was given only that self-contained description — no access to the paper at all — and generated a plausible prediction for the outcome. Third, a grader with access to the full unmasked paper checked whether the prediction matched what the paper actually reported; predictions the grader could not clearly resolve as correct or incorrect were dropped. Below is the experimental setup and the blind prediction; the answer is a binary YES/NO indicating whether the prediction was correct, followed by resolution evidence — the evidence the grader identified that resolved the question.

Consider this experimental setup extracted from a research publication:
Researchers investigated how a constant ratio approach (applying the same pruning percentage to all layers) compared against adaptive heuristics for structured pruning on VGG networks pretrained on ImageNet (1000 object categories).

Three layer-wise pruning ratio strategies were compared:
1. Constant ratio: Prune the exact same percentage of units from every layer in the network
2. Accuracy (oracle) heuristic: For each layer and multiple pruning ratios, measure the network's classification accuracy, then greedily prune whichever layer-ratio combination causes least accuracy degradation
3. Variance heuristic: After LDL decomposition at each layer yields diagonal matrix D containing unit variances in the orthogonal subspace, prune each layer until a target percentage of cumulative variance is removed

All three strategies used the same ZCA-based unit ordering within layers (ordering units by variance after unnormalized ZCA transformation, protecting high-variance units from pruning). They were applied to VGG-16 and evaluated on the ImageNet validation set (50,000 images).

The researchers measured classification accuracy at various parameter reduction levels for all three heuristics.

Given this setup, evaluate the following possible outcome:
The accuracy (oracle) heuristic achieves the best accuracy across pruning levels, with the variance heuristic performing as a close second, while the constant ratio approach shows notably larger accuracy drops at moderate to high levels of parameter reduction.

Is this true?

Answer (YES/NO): NO